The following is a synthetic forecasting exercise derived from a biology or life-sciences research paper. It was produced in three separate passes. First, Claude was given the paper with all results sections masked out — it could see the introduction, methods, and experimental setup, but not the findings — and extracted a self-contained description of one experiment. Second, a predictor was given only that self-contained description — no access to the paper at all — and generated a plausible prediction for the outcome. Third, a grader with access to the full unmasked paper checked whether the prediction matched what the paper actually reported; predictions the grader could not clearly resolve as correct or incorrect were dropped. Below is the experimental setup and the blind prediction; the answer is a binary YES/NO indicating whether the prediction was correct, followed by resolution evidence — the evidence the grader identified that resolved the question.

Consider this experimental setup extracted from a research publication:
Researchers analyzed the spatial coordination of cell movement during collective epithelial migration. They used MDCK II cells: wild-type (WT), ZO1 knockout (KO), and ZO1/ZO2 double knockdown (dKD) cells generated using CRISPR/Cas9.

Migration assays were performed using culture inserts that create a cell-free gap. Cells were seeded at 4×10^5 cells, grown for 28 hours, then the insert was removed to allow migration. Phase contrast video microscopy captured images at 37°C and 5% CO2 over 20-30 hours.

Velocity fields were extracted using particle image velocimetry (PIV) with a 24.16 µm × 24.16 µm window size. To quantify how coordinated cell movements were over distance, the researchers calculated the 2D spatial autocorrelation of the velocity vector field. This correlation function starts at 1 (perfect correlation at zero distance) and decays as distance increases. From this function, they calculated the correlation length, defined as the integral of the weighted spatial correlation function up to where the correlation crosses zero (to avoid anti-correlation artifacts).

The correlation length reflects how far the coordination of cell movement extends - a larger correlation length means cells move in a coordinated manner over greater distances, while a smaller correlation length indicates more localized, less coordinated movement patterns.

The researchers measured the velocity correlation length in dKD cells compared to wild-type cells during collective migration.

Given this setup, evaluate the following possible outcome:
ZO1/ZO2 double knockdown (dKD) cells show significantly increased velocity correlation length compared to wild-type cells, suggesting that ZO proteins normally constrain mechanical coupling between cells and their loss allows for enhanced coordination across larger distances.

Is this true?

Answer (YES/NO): NO